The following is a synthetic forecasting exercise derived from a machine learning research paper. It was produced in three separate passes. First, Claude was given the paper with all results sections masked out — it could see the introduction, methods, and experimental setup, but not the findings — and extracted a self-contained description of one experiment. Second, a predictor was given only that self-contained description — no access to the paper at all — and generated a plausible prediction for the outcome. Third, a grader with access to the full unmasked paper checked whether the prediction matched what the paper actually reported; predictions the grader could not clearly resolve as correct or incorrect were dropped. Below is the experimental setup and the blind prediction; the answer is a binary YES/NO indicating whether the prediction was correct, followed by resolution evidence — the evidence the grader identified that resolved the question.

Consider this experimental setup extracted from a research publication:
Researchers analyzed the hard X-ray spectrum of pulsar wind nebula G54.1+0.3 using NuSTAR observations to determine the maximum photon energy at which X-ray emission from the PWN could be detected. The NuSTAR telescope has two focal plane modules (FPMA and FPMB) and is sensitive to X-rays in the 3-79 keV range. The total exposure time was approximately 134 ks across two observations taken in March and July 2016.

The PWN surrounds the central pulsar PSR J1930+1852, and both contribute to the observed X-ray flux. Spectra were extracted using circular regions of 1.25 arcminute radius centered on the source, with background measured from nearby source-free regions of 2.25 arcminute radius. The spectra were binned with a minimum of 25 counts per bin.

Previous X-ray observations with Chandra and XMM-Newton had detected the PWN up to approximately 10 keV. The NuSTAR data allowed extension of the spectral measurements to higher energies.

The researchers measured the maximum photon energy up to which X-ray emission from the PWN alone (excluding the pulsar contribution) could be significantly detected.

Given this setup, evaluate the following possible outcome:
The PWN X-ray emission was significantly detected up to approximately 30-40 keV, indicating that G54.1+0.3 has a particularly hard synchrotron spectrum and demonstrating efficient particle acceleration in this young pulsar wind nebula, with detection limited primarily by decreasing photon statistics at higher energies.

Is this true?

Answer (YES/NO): NO